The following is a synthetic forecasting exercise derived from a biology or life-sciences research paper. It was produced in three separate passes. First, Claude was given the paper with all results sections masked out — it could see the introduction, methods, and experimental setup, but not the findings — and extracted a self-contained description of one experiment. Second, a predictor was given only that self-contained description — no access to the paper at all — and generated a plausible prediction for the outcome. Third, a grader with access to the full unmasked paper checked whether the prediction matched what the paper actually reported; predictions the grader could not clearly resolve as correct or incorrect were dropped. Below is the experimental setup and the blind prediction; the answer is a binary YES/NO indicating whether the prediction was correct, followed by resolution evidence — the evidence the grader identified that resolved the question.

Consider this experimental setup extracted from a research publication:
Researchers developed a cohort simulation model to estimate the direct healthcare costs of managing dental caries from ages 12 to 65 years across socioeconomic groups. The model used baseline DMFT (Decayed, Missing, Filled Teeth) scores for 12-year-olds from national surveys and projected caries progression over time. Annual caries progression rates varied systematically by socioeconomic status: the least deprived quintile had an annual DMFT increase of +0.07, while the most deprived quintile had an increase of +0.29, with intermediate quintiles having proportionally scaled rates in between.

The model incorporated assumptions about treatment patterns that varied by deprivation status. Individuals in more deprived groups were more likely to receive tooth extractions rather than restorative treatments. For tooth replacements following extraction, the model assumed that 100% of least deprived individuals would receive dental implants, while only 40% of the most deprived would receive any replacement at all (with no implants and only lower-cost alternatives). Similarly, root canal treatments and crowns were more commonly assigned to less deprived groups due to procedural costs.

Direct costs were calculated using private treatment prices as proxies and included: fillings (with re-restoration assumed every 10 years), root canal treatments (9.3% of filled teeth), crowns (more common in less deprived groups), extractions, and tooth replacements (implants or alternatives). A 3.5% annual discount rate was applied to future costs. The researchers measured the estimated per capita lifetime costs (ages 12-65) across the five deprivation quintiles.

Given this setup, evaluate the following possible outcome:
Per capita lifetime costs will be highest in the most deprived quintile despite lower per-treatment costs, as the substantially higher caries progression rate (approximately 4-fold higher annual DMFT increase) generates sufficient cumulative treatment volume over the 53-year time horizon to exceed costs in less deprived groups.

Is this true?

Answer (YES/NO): NO